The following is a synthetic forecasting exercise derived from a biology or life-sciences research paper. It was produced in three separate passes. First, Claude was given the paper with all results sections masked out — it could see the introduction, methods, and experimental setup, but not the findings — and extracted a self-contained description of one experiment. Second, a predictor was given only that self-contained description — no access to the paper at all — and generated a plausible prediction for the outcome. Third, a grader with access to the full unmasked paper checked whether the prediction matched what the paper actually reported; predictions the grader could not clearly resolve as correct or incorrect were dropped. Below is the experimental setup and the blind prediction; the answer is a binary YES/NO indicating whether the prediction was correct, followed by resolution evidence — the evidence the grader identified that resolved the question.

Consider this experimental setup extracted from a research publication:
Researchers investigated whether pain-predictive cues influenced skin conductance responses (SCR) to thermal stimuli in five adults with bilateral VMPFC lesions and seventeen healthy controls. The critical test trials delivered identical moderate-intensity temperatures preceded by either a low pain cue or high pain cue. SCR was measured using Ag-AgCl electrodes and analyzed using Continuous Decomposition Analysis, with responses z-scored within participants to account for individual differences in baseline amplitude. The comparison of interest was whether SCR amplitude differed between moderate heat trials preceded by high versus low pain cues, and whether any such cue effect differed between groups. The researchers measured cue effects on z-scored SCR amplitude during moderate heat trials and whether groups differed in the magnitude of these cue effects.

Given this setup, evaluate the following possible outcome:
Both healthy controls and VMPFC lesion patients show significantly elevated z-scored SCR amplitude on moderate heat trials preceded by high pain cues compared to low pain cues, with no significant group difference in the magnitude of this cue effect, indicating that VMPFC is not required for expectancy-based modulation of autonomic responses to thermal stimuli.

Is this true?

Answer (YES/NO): YES